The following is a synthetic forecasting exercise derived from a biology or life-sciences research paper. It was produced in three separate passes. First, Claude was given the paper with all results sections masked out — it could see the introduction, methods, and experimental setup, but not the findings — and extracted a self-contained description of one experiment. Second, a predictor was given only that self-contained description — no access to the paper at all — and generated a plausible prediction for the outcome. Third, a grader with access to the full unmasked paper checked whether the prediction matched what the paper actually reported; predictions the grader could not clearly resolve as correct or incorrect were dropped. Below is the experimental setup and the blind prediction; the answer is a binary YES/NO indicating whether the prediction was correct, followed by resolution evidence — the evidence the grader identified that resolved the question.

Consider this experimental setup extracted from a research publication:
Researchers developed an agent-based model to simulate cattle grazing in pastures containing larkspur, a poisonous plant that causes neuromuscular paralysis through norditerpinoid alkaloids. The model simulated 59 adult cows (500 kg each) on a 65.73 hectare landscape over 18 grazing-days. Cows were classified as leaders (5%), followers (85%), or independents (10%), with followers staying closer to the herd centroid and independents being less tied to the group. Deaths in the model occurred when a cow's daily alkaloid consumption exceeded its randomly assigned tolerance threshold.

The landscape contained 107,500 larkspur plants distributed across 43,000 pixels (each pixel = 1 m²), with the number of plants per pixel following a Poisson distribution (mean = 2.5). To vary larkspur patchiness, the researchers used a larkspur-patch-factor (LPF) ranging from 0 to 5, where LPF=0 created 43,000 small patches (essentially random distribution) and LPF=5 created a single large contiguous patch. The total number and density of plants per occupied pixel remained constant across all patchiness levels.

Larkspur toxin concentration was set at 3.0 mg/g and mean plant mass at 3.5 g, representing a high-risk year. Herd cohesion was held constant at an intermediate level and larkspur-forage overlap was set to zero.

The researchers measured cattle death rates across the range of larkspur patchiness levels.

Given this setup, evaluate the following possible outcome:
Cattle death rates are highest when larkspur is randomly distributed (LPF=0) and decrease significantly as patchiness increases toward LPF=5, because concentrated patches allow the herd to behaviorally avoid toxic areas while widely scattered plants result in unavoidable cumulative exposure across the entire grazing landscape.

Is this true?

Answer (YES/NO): NO